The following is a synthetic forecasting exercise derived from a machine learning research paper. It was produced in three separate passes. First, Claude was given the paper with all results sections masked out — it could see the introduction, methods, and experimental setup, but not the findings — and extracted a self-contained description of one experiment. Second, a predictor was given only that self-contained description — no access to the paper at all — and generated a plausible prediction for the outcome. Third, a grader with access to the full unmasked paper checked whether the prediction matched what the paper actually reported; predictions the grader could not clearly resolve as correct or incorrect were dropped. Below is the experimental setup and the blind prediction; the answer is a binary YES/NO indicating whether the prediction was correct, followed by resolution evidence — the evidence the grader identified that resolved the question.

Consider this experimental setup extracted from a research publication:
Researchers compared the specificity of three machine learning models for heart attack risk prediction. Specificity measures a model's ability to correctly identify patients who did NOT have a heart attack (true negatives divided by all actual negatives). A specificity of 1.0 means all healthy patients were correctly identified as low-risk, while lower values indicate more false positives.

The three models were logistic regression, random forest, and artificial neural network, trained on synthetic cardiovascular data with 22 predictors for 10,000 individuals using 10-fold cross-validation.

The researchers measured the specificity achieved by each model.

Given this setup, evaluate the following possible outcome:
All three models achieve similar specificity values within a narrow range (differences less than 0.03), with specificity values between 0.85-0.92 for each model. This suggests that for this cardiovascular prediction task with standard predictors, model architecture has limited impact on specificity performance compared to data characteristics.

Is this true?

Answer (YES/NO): NO